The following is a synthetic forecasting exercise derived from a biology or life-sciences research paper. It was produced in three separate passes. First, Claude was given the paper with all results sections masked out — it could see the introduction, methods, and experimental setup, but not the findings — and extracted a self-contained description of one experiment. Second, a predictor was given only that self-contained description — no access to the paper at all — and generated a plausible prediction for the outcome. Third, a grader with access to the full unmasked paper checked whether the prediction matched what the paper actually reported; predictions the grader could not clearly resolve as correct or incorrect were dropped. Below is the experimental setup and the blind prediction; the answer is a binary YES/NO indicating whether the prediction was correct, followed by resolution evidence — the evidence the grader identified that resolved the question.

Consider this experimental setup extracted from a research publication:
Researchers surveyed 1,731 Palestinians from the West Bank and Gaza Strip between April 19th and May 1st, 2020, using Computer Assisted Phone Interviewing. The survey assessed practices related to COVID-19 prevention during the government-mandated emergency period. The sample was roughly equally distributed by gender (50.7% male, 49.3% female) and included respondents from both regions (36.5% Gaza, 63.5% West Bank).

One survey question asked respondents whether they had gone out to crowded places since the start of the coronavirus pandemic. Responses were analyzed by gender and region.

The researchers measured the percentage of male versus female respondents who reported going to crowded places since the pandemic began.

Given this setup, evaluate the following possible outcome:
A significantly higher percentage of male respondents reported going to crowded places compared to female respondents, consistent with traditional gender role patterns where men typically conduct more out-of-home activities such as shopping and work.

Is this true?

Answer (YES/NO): YES